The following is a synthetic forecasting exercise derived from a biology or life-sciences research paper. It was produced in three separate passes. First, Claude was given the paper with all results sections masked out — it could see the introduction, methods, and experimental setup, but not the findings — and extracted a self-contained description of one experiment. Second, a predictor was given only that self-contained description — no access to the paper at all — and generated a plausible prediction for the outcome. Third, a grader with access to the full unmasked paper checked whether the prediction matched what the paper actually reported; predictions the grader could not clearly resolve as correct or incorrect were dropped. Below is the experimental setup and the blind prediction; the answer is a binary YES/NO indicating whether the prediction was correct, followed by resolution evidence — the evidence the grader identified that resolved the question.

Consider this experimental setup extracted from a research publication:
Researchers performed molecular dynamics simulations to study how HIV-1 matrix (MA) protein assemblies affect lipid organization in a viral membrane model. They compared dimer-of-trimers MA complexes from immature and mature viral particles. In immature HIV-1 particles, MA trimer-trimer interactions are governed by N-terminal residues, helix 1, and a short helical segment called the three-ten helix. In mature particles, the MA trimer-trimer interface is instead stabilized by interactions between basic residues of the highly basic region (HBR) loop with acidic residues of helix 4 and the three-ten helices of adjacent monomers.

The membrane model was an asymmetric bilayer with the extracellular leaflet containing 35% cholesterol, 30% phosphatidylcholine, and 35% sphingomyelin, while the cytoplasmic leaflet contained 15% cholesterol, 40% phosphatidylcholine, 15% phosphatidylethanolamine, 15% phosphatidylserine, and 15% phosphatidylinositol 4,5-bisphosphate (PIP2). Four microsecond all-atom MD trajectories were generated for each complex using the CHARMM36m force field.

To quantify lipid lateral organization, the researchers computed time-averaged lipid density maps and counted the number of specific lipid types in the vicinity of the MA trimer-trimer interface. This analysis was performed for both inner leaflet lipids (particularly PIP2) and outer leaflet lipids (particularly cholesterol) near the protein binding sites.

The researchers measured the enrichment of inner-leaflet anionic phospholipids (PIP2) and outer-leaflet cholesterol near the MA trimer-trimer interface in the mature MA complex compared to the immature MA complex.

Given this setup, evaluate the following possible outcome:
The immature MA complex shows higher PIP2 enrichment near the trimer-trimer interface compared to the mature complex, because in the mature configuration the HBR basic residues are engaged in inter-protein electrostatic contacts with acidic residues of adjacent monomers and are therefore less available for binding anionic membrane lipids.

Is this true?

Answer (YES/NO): NO